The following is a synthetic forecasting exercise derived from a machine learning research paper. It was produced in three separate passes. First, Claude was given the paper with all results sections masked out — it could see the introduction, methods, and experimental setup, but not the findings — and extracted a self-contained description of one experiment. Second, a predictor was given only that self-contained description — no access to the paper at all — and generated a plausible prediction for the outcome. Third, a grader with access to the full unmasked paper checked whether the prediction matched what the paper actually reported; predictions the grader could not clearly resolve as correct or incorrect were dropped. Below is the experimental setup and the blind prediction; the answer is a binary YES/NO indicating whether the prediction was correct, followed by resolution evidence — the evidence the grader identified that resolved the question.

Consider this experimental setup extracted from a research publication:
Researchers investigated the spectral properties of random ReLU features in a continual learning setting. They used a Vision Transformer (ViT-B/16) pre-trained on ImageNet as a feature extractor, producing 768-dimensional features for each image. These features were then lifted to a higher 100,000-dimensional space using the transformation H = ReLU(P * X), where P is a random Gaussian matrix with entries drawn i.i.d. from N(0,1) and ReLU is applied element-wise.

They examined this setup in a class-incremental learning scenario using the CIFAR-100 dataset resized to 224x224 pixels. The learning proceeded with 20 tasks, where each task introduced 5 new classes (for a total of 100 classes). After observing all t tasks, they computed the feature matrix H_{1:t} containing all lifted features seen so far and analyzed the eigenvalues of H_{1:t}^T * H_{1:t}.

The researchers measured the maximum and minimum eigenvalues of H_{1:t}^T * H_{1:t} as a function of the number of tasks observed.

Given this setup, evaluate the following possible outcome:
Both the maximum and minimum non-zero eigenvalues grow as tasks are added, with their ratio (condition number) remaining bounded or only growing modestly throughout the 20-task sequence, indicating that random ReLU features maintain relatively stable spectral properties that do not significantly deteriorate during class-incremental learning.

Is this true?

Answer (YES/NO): NO